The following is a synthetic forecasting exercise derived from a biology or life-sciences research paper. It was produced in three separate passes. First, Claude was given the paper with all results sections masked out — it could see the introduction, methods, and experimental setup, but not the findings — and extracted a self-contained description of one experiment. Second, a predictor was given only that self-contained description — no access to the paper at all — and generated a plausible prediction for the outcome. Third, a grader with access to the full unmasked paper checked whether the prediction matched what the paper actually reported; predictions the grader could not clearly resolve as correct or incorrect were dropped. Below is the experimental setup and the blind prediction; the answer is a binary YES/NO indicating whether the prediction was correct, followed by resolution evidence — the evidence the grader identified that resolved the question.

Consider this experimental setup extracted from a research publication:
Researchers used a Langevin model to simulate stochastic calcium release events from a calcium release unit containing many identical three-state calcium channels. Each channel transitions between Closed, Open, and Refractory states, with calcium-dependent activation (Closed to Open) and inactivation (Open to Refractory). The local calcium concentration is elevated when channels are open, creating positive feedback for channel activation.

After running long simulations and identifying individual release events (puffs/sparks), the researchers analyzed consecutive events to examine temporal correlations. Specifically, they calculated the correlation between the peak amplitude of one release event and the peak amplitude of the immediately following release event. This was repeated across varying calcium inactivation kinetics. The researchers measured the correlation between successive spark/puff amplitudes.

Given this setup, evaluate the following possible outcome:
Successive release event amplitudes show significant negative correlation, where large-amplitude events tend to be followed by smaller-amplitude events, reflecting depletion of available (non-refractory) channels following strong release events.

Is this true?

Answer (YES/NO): NO